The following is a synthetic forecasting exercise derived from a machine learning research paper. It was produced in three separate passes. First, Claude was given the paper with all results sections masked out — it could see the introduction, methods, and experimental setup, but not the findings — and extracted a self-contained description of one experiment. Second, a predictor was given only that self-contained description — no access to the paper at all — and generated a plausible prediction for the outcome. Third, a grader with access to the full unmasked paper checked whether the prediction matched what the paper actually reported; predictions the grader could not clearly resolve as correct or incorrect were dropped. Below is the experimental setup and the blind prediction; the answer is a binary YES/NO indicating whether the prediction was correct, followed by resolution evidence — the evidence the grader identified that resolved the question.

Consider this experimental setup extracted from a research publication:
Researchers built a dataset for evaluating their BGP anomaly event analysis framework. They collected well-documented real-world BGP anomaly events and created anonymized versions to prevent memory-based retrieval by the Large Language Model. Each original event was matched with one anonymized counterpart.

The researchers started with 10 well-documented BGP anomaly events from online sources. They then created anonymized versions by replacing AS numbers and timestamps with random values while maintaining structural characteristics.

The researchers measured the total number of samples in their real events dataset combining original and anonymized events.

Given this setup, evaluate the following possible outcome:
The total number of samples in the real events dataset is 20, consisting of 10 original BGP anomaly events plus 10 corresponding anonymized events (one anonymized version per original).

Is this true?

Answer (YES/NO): YES